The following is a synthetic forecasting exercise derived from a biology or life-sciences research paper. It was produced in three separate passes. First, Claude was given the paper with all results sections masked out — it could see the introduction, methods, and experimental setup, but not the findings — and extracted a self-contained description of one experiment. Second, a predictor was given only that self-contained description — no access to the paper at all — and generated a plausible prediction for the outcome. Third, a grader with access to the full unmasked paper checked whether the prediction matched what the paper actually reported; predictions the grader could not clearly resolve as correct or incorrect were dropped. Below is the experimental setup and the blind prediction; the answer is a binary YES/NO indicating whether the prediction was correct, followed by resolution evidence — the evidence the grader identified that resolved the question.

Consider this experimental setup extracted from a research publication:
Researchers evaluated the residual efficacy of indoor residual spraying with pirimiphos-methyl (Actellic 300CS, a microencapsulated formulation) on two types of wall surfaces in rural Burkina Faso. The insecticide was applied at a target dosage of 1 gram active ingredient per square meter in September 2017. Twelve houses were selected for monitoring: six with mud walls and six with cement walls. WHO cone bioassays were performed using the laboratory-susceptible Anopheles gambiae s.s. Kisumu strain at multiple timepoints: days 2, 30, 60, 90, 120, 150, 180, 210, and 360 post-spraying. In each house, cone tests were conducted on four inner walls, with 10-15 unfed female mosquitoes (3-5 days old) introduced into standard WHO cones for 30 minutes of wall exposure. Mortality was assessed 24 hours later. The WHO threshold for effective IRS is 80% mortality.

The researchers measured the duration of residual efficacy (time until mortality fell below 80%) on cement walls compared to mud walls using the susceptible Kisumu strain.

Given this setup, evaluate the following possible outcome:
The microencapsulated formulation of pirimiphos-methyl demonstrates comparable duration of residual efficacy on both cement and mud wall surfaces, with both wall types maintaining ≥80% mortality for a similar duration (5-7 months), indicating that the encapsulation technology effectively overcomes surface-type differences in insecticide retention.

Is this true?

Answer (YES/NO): NO